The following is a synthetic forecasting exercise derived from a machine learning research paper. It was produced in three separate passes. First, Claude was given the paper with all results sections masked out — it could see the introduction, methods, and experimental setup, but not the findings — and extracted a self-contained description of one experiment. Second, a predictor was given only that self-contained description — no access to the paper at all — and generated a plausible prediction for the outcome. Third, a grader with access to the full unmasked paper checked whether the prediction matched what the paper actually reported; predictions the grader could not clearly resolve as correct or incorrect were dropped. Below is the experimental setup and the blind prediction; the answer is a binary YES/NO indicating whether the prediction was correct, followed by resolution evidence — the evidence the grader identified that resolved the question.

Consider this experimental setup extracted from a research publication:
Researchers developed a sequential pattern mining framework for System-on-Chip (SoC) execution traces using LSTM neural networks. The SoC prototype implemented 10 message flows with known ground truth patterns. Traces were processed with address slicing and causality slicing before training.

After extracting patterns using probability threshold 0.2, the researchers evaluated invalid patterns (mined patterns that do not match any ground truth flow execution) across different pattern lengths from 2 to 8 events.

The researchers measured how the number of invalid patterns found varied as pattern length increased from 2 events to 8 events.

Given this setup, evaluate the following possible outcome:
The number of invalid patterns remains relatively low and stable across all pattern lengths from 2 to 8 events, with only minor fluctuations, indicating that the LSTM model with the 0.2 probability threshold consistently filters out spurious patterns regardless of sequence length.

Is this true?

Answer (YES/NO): NO